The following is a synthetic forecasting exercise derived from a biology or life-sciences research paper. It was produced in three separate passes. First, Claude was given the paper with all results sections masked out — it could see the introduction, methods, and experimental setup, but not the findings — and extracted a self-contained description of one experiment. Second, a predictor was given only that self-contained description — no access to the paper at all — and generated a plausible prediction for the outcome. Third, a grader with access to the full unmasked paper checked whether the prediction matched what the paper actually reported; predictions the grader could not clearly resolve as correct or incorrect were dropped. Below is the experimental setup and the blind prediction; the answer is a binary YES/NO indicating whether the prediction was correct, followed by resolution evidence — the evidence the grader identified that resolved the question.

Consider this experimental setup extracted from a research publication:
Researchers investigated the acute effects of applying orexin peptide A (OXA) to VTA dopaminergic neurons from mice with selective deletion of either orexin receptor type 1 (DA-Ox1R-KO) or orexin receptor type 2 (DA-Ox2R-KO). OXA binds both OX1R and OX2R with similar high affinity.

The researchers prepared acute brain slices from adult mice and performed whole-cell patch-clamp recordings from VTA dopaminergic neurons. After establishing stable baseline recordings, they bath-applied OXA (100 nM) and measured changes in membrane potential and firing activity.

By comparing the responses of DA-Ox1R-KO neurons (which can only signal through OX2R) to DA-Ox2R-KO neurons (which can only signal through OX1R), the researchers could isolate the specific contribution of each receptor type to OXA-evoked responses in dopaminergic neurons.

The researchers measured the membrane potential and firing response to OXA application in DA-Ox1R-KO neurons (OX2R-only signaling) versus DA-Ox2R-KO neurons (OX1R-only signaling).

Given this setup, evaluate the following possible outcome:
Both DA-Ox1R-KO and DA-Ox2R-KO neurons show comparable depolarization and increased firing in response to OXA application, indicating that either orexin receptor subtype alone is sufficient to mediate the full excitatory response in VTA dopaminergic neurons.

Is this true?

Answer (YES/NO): NO